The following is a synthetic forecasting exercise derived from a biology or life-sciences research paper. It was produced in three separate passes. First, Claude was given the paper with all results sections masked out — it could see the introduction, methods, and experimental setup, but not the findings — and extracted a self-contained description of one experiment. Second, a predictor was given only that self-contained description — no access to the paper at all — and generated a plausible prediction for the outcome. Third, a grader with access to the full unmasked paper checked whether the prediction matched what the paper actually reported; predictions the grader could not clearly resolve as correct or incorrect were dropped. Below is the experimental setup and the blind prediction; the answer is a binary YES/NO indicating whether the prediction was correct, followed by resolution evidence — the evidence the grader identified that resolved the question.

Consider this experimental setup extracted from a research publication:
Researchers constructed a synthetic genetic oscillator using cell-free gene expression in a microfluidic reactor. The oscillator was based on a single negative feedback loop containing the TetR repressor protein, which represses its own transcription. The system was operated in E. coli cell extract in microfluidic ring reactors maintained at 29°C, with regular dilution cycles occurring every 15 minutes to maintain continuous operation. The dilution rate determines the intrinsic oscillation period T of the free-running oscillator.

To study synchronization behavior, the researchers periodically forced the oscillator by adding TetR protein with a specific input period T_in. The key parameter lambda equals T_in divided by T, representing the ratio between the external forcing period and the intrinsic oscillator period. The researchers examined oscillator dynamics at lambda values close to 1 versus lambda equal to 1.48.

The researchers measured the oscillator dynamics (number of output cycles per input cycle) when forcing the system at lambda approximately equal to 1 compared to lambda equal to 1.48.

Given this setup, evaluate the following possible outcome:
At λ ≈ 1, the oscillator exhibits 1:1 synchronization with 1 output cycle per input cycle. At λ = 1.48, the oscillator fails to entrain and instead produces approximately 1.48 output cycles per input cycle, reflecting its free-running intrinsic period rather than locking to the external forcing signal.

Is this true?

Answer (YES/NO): NO